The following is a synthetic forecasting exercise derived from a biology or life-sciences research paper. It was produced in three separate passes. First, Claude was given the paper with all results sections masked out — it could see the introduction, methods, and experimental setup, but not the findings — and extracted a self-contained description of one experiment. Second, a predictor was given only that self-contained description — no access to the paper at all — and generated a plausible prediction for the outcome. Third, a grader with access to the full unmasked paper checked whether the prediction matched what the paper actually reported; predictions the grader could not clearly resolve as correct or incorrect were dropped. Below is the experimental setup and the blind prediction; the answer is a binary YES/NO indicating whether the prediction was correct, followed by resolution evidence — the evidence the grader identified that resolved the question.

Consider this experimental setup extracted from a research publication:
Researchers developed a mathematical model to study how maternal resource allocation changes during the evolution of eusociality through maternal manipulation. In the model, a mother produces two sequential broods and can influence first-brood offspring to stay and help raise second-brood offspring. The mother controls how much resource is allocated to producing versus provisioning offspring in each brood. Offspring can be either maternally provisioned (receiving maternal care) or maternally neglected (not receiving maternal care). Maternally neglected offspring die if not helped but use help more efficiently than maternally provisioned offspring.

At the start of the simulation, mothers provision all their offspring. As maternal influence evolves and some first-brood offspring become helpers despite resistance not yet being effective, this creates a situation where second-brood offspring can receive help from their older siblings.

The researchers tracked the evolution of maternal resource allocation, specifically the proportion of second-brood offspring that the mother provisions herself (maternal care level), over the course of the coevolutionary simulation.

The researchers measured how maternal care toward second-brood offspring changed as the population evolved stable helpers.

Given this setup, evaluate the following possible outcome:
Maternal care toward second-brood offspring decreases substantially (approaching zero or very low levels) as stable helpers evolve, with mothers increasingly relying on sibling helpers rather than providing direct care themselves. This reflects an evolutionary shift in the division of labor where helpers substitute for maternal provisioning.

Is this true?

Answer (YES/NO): YES